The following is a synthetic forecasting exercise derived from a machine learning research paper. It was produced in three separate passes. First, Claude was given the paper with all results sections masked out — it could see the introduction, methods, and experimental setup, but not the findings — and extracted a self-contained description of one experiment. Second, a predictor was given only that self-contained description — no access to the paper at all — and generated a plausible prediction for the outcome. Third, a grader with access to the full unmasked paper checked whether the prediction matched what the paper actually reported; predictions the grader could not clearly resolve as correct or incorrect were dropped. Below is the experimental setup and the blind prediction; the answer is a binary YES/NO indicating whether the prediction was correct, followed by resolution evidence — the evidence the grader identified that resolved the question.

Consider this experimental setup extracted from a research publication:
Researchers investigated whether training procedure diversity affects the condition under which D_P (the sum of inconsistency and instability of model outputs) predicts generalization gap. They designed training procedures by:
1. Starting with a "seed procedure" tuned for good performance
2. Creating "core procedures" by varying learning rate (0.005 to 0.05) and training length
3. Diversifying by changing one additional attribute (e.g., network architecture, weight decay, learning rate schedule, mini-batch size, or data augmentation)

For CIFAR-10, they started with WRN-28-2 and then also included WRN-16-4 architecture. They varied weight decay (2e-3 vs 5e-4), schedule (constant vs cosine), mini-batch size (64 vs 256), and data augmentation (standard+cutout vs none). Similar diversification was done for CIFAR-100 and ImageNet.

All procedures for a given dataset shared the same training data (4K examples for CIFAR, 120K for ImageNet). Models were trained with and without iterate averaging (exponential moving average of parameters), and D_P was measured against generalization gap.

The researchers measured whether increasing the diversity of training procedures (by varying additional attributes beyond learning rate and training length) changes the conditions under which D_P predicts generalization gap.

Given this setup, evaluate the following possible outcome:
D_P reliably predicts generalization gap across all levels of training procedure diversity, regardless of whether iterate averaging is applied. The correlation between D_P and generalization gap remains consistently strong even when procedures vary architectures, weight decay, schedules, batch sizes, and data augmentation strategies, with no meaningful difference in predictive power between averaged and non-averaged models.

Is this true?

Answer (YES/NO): NO